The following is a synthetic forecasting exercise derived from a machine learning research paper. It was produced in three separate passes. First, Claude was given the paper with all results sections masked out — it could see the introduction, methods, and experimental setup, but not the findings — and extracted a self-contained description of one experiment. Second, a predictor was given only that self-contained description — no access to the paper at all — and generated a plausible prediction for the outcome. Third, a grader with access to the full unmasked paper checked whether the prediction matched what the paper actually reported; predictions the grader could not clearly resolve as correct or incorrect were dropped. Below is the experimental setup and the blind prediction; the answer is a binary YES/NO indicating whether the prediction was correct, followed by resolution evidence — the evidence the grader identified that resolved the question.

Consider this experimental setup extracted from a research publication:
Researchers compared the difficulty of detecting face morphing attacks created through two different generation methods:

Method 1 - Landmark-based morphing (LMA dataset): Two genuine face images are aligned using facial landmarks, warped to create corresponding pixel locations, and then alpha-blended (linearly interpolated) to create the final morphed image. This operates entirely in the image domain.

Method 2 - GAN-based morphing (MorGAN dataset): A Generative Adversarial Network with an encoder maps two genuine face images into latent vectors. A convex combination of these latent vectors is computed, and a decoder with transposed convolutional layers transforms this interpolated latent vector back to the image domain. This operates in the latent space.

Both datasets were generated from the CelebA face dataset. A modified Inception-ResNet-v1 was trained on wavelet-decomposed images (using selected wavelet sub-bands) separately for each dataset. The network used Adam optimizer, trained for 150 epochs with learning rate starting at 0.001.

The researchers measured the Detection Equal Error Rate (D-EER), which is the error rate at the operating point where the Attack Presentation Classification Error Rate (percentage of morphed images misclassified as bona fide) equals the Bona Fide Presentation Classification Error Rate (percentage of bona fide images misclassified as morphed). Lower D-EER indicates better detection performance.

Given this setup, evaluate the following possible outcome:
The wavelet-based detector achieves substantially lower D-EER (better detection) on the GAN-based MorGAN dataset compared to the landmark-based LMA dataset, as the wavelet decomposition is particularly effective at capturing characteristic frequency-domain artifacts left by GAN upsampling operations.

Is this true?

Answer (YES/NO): YES